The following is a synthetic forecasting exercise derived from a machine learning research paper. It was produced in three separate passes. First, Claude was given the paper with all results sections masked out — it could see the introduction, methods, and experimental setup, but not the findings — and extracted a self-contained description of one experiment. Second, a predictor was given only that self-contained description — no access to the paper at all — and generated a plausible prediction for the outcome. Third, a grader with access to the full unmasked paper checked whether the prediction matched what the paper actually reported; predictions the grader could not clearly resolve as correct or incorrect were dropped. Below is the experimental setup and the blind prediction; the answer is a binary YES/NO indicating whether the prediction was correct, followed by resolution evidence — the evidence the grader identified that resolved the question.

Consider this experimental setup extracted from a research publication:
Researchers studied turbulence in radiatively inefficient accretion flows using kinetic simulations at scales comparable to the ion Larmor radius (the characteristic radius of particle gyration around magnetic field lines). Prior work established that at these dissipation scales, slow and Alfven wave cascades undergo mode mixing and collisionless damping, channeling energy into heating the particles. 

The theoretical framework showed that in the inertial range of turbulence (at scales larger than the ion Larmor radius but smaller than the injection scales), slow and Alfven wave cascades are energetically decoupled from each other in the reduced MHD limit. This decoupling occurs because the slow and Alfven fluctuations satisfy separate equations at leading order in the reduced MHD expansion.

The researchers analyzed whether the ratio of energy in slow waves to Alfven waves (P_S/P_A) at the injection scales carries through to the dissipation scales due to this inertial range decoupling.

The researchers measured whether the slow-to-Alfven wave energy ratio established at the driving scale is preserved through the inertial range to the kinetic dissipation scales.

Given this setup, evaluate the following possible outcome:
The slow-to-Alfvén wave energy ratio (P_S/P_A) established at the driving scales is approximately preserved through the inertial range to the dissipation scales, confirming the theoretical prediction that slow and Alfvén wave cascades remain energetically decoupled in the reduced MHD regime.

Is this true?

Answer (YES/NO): YES